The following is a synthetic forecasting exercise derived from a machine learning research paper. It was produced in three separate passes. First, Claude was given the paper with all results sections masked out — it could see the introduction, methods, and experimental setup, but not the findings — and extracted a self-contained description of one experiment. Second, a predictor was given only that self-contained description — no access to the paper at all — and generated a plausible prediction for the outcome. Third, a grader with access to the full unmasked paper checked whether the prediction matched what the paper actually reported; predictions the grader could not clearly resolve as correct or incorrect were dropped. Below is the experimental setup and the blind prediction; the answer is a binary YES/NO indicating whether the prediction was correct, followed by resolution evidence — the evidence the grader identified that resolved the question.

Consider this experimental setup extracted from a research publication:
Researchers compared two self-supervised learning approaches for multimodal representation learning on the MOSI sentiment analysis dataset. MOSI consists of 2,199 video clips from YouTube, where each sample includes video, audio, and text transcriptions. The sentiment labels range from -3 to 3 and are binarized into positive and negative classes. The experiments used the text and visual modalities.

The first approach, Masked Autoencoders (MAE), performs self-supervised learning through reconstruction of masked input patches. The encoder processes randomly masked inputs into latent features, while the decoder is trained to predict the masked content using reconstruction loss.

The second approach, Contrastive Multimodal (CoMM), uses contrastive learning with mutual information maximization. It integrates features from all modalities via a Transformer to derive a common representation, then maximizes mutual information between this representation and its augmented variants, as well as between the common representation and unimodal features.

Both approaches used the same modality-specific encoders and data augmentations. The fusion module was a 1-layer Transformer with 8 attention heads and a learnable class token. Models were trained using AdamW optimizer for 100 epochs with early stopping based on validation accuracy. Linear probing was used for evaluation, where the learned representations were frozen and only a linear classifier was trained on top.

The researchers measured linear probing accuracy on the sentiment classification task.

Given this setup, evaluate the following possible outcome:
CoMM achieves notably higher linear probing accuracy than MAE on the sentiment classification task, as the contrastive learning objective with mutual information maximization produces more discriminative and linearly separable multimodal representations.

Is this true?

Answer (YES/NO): NO